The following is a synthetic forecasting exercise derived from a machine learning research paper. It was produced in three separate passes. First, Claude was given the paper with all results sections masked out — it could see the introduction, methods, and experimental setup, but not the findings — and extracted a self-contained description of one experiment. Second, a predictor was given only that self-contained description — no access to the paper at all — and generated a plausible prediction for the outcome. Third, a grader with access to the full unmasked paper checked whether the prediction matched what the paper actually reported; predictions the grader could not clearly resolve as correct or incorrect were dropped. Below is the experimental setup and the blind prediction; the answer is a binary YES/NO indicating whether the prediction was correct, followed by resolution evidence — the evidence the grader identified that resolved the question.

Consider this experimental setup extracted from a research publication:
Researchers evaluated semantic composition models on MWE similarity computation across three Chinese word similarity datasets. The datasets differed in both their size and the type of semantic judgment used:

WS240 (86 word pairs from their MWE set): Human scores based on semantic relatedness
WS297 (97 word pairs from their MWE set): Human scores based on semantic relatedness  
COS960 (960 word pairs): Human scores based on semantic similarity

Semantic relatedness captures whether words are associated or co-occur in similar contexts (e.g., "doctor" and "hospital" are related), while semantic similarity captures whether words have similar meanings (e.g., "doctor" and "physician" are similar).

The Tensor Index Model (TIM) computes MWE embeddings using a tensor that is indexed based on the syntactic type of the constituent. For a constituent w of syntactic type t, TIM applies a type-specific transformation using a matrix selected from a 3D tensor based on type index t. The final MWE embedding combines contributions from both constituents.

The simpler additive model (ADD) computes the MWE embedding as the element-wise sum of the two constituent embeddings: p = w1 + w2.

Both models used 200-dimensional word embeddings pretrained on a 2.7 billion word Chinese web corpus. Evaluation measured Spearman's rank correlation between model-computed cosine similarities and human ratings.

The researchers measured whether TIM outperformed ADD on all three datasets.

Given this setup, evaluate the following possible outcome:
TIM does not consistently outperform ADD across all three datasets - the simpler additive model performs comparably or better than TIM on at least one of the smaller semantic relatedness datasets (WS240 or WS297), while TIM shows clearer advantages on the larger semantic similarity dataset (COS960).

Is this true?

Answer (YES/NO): YES